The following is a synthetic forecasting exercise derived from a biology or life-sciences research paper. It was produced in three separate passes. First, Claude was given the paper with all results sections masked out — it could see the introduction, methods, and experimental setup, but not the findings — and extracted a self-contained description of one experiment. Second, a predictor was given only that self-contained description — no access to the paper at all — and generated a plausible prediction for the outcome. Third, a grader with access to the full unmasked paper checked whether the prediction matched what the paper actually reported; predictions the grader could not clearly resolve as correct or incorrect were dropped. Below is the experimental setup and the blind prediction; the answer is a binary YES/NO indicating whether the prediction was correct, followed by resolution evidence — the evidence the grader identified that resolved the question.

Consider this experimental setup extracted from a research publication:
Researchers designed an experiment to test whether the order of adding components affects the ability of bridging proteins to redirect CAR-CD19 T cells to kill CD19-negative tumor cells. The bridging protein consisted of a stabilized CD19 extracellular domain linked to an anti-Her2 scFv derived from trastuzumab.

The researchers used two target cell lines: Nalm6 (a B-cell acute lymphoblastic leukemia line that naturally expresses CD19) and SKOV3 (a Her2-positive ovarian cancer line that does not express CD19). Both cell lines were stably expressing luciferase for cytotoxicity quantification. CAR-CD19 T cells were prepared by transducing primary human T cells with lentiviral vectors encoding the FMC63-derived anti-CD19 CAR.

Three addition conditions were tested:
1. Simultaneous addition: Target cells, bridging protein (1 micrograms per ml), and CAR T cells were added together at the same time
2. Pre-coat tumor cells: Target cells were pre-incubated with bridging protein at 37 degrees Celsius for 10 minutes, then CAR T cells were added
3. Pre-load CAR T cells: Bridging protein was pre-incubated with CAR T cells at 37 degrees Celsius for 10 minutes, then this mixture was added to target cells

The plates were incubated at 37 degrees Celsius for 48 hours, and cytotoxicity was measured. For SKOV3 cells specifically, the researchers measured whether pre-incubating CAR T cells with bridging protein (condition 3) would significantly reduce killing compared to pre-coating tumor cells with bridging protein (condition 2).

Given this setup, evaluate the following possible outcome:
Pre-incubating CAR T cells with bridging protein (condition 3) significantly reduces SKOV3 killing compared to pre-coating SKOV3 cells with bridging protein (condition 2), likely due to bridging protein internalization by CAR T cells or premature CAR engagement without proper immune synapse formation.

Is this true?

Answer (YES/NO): NO